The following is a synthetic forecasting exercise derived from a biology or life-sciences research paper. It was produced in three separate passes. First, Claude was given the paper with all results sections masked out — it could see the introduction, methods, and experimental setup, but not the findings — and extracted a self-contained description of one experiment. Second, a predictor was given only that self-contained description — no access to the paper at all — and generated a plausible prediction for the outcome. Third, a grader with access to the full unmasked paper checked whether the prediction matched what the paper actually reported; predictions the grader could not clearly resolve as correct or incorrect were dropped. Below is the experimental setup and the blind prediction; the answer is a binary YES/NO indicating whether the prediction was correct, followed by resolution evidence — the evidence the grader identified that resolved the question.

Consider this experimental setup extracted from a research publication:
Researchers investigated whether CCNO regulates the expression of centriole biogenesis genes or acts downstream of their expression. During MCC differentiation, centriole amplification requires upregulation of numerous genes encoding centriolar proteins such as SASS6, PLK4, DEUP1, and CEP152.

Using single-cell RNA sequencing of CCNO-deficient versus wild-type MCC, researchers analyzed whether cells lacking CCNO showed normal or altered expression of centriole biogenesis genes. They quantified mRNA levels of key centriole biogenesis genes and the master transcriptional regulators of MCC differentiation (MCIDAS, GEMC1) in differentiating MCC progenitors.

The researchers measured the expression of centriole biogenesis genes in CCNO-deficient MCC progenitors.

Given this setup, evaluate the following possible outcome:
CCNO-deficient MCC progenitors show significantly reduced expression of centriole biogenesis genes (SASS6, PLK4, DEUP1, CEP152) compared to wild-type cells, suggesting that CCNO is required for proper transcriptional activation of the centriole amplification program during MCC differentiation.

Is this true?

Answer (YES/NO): NO